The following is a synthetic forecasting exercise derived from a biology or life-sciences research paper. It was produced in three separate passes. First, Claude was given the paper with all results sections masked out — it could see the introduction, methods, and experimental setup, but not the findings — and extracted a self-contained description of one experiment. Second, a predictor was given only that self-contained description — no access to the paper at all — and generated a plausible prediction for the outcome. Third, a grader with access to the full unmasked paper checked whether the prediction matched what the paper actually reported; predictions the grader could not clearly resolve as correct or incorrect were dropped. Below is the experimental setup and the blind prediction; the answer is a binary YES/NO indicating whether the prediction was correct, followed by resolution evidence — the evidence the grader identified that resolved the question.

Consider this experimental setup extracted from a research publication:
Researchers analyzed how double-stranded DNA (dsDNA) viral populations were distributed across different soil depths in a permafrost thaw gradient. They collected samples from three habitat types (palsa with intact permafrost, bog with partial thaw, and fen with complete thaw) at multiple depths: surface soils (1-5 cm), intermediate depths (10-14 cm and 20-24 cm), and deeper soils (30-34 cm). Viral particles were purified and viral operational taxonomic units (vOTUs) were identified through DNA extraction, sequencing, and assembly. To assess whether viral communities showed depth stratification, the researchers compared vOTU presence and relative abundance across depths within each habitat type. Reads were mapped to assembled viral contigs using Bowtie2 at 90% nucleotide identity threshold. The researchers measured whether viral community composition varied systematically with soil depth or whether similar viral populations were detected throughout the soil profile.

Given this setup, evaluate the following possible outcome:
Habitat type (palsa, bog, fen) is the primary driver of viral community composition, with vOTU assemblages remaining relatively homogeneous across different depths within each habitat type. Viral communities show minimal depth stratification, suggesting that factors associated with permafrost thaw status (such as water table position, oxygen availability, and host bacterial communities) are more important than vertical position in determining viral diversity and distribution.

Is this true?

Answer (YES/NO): YES